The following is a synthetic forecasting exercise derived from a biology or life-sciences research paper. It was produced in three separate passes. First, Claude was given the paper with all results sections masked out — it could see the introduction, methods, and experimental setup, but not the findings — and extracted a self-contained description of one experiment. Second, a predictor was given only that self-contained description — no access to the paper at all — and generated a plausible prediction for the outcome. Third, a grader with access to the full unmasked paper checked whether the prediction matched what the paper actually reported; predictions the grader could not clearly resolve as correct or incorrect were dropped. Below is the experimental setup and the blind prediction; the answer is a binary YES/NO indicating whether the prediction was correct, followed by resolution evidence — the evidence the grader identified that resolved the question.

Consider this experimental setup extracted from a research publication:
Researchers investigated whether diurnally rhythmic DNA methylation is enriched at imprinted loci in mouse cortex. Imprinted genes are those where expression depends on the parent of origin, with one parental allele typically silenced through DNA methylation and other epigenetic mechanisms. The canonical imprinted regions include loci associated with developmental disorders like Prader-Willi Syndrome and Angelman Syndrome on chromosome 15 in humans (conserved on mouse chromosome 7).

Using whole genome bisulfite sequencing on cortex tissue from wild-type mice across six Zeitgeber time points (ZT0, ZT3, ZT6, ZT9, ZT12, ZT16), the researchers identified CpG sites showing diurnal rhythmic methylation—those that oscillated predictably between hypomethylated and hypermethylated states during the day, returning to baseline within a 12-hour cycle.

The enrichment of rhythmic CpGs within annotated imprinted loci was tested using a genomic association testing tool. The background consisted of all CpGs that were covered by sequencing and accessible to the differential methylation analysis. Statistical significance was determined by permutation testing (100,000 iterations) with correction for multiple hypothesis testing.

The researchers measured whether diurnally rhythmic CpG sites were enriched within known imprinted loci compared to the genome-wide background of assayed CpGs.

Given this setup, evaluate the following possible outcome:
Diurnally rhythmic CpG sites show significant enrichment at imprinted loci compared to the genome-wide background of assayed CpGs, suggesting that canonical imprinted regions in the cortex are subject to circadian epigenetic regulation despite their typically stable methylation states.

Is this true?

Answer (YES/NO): NO